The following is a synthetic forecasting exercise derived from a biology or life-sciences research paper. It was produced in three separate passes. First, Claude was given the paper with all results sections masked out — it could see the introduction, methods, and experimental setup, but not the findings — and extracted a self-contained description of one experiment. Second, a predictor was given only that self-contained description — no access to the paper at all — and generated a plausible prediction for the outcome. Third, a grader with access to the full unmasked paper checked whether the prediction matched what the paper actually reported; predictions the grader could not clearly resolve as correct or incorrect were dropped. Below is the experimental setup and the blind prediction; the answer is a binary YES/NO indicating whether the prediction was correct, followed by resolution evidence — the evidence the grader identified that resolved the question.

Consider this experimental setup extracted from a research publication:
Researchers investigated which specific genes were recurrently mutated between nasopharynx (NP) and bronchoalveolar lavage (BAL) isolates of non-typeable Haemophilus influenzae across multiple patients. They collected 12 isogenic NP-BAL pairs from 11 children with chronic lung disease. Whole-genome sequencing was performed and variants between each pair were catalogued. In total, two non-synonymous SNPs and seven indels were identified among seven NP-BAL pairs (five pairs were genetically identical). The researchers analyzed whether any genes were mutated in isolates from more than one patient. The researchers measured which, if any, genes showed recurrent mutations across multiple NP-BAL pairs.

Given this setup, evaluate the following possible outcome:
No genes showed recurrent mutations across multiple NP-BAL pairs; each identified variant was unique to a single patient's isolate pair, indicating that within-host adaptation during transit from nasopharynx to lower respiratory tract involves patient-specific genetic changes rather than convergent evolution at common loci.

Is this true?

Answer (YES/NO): NO